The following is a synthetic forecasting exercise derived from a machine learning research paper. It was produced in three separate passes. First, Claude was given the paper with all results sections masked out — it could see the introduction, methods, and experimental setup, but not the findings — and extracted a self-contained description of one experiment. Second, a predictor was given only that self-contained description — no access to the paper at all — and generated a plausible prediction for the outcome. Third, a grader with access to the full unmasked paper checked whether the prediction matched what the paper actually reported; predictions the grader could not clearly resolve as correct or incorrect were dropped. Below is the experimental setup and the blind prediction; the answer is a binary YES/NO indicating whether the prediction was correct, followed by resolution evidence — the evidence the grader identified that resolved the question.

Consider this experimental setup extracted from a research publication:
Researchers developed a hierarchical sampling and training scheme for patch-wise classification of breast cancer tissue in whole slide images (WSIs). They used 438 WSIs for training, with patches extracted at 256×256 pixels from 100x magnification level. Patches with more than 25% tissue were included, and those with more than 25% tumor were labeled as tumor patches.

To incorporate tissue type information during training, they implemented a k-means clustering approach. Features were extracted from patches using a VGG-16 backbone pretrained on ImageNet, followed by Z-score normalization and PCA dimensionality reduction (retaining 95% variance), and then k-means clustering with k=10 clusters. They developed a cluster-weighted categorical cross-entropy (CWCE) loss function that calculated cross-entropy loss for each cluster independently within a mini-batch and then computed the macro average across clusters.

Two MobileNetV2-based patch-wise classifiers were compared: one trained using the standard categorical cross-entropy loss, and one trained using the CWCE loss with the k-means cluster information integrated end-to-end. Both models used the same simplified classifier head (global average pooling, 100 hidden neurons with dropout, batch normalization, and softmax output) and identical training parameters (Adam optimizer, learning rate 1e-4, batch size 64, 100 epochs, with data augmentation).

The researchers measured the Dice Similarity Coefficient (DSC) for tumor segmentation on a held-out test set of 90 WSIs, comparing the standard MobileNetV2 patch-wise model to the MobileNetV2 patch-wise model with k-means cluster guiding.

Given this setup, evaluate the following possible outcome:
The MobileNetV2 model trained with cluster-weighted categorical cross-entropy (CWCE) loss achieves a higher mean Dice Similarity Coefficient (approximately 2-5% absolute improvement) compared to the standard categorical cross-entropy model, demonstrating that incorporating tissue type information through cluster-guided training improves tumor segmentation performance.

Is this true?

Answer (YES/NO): NO